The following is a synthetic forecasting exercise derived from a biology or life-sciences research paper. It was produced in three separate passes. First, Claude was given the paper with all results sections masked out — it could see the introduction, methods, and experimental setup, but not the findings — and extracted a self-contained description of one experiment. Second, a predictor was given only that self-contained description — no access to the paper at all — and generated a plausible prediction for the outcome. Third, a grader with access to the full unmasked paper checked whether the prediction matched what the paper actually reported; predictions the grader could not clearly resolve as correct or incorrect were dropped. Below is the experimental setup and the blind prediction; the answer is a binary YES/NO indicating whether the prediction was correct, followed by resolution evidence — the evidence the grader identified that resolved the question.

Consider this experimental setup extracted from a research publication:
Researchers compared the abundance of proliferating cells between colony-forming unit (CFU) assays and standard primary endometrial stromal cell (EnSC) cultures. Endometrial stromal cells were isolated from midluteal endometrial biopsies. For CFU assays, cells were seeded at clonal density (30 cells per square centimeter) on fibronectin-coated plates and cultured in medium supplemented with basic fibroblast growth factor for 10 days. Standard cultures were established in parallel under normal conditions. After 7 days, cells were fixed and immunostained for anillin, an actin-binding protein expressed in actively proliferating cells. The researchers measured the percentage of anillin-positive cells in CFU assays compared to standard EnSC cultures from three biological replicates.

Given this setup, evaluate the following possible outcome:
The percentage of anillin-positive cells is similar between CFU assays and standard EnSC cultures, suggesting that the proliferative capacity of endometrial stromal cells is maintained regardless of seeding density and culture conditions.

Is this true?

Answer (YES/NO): NO